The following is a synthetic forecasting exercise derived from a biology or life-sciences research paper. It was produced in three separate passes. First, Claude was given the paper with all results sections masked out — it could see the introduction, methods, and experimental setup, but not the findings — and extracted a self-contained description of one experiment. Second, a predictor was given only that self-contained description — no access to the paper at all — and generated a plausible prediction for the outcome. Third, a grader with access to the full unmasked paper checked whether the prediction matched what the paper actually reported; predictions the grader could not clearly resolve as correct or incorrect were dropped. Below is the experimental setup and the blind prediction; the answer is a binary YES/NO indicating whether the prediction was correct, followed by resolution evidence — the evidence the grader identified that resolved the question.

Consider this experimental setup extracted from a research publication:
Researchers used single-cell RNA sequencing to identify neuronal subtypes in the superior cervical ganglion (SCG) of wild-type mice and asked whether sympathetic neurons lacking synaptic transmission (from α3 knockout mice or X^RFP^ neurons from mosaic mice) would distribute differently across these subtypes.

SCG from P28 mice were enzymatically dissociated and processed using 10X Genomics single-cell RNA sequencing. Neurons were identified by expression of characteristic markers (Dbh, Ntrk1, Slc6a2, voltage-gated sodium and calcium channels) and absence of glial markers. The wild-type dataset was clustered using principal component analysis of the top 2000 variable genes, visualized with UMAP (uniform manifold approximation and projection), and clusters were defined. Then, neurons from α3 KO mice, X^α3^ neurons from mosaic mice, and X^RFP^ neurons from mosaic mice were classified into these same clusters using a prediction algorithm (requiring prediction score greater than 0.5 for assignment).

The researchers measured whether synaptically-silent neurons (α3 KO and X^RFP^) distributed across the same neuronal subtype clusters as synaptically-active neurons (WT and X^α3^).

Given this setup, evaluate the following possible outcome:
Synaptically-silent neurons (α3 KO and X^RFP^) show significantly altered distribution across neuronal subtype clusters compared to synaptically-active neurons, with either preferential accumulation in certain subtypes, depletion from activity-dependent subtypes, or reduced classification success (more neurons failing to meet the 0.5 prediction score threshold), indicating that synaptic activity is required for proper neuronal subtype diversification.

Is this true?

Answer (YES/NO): NO